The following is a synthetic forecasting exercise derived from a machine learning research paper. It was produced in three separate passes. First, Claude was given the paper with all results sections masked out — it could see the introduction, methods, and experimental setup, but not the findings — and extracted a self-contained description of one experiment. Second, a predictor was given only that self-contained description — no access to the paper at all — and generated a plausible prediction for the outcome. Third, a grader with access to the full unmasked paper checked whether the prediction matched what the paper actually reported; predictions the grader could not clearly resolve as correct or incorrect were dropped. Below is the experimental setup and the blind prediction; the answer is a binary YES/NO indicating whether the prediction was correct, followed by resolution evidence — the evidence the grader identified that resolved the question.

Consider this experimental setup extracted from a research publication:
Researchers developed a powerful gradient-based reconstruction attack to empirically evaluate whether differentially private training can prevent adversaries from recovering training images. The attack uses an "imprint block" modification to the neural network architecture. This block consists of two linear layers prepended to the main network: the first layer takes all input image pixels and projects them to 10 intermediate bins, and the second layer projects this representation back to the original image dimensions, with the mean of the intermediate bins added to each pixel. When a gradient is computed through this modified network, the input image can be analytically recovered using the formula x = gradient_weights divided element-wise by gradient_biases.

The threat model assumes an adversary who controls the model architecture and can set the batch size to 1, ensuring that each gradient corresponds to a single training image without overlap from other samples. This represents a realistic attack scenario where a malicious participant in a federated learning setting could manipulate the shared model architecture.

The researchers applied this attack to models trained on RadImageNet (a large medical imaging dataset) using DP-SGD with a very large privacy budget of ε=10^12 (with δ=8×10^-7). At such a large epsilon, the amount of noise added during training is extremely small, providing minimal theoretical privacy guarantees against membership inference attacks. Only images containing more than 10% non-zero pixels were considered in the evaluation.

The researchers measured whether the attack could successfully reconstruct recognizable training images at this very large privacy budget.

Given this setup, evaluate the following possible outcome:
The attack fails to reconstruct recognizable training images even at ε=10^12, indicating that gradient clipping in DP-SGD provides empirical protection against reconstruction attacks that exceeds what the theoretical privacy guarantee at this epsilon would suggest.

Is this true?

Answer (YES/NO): YES